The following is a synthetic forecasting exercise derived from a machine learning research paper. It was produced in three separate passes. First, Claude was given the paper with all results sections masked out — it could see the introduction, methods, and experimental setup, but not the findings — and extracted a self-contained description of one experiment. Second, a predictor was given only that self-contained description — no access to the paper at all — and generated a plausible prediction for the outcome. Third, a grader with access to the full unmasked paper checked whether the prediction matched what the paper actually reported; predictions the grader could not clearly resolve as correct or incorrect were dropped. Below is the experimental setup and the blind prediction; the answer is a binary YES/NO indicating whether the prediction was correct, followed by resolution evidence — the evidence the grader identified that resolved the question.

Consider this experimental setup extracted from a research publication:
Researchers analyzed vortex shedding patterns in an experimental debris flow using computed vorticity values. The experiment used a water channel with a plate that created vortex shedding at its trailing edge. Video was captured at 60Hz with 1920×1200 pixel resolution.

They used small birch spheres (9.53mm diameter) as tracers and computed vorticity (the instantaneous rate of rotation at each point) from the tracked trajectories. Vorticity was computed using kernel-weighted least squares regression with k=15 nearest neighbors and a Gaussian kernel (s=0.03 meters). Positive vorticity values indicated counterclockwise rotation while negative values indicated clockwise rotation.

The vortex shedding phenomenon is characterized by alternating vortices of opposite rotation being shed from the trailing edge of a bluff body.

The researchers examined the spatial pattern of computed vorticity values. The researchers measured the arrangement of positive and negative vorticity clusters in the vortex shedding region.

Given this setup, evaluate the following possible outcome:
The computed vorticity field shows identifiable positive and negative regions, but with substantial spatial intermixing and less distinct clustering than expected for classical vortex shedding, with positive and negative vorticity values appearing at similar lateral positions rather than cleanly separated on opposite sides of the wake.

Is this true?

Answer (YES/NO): NO